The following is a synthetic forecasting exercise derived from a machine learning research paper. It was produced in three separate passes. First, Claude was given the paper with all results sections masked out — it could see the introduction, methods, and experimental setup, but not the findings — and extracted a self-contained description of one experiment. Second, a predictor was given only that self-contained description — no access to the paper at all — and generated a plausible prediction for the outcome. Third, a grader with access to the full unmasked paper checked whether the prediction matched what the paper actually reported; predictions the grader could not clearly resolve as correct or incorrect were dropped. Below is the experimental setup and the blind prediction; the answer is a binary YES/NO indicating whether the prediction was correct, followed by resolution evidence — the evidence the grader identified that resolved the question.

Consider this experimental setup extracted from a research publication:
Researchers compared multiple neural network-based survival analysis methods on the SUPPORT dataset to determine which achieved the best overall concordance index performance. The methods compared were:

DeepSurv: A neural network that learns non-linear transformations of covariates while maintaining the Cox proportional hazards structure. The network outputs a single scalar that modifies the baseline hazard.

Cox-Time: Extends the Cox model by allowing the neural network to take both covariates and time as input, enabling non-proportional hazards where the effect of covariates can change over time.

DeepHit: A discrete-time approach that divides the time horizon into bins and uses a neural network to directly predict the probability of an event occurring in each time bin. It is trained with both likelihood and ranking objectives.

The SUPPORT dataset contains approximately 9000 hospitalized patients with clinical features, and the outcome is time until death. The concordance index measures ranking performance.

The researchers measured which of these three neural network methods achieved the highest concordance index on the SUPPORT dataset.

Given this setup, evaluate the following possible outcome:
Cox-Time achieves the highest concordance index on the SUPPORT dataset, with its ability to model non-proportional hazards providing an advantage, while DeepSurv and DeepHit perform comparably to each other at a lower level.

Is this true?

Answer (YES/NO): NO